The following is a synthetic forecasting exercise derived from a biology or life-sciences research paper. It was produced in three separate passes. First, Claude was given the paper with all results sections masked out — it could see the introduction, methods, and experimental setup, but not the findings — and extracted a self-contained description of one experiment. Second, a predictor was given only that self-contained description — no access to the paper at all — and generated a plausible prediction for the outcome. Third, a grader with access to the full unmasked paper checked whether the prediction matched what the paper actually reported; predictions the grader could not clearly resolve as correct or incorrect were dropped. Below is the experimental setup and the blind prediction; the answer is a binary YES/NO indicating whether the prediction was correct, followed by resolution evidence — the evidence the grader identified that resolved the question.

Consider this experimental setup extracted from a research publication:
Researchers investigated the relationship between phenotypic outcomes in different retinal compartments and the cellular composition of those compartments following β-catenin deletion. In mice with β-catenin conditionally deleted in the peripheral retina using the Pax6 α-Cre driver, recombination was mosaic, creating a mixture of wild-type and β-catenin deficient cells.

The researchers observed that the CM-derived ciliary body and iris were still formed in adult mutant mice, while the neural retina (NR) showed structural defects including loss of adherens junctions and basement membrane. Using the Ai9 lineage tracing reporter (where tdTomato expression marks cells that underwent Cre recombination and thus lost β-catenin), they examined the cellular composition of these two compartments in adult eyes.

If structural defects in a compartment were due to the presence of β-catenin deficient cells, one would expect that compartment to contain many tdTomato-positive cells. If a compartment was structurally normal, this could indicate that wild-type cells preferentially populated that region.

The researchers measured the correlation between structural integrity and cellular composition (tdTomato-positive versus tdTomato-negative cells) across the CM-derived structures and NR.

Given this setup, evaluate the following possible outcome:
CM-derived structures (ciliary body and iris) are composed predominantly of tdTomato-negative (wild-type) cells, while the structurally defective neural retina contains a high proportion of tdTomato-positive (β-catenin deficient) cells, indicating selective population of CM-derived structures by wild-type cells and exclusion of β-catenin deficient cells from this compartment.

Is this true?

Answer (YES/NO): YES